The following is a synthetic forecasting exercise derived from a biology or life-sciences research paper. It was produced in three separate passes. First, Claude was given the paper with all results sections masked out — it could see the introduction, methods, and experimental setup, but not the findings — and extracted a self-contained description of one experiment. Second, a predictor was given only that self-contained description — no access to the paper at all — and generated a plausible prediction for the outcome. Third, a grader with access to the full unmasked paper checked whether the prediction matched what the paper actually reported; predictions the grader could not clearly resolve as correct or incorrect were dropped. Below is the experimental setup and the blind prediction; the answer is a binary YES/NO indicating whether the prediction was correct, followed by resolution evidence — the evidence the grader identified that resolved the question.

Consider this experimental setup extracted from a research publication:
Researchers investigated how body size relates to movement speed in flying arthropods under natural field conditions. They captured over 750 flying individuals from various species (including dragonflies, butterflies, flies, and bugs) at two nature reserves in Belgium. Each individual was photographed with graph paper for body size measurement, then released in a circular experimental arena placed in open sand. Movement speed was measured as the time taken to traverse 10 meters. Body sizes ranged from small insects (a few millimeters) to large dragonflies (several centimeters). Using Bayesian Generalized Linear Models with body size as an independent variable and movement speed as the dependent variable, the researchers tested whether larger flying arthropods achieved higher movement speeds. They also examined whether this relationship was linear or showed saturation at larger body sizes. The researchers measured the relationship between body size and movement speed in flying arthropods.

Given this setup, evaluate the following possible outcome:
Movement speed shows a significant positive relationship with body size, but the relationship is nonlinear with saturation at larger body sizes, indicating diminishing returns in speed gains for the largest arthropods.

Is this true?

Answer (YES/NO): YES